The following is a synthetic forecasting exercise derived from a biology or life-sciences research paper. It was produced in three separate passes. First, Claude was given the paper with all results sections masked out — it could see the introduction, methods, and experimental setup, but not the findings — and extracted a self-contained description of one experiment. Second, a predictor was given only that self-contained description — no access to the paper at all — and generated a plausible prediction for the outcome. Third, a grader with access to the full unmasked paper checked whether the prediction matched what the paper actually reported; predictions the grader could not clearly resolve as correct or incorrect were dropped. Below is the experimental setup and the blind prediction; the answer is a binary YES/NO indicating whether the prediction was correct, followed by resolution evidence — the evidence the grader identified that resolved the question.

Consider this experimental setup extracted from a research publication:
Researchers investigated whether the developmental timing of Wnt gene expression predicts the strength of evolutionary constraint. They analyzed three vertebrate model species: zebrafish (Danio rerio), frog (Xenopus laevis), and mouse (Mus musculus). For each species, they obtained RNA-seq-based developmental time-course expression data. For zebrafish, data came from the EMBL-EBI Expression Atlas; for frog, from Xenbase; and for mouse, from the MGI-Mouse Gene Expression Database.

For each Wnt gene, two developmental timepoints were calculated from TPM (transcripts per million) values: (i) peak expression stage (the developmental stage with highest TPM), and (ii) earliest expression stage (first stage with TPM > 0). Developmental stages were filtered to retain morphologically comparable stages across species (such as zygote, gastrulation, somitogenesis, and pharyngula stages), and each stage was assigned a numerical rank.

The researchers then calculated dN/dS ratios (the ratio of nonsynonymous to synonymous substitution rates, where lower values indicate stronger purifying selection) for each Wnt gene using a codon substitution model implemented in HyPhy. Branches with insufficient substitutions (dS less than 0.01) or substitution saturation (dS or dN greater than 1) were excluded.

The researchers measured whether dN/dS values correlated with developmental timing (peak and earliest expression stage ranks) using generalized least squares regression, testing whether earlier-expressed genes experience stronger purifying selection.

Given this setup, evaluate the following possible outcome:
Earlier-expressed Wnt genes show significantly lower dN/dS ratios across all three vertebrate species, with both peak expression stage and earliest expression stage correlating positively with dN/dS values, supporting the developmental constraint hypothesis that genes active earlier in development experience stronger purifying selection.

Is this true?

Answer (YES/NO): NO